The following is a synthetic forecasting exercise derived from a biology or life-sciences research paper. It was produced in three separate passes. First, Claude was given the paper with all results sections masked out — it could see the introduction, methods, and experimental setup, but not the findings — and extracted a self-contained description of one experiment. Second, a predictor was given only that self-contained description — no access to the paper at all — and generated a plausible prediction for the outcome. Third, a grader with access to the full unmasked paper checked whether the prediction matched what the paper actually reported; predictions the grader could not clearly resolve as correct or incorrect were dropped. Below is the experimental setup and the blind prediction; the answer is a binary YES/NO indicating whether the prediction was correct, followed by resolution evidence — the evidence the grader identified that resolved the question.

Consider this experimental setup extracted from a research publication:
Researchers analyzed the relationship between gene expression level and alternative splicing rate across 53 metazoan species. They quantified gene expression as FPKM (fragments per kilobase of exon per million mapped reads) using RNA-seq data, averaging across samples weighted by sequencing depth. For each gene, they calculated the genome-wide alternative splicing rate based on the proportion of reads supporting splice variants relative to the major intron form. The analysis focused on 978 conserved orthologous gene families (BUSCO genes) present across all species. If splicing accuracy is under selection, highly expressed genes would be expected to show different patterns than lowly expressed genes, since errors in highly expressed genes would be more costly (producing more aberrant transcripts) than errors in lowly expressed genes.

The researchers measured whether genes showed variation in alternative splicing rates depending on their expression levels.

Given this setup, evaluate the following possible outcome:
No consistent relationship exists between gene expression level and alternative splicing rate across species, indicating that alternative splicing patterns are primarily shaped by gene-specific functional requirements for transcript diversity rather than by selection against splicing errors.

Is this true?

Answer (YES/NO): NO